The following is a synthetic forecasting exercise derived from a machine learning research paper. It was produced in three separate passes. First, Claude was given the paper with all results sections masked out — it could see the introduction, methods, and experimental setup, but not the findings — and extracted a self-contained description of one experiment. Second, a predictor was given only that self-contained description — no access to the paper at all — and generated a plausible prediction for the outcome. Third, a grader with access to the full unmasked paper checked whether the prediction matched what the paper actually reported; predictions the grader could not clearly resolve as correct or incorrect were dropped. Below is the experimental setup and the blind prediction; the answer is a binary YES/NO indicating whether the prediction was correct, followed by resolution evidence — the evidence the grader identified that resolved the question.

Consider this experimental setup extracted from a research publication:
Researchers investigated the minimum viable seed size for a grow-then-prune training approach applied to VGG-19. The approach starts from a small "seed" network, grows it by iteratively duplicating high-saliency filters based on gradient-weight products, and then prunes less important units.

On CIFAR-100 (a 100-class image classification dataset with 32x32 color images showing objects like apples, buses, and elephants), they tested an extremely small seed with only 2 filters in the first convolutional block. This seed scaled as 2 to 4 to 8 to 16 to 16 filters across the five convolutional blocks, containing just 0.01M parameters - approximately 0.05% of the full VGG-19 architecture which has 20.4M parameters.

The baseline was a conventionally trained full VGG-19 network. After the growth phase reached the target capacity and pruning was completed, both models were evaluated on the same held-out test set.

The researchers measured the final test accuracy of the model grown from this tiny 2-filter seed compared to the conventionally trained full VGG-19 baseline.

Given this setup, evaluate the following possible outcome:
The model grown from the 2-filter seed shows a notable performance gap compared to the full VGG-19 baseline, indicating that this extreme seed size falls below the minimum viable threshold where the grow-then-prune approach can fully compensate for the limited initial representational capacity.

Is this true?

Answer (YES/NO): NO